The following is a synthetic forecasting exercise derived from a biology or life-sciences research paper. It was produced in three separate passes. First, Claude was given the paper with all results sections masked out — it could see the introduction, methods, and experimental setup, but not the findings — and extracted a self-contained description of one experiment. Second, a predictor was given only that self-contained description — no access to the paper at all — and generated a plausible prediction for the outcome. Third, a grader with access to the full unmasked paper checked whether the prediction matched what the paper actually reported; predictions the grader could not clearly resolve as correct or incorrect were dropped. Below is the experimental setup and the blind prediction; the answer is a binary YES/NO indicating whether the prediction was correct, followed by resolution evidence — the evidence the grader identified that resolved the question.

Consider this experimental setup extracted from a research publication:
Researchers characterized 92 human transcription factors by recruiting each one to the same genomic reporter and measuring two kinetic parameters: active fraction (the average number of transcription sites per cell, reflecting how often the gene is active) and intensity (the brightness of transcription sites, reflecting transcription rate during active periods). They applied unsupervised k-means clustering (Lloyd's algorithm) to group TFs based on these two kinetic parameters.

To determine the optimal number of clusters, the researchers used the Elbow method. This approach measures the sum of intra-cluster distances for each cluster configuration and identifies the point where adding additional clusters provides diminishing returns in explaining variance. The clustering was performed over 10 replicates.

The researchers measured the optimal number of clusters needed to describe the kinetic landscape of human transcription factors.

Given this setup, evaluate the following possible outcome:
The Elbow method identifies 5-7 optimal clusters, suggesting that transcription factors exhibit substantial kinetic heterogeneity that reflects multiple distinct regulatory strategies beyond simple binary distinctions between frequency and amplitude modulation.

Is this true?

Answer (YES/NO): YES